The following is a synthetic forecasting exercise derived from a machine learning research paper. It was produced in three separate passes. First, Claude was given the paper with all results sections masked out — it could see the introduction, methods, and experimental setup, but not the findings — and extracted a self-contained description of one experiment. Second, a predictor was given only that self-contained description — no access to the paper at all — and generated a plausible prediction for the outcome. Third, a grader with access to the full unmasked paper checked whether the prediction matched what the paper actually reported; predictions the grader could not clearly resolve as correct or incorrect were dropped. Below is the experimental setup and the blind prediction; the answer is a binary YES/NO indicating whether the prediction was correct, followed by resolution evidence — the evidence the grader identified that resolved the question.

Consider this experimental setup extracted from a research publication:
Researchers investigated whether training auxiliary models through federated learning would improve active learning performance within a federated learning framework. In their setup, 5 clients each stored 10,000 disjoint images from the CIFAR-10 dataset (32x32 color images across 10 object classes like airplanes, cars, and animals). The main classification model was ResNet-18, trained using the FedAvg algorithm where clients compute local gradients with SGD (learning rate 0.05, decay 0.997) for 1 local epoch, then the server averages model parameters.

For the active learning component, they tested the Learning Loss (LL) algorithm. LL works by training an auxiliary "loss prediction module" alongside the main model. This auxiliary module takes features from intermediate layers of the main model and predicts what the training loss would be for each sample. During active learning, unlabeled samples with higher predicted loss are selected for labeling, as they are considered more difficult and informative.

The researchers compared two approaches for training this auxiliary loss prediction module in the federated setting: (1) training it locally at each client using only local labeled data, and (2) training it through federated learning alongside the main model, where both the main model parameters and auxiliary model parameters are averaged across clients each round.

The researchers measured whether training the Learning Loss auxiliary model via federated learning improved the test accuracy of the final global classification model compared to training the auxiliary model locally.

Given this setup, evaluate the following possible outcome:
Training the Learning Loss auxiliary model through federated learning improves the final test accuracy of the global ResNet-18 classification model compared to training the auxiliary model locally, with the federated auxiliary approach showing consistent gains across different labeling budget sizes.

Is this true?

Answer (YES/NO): NO